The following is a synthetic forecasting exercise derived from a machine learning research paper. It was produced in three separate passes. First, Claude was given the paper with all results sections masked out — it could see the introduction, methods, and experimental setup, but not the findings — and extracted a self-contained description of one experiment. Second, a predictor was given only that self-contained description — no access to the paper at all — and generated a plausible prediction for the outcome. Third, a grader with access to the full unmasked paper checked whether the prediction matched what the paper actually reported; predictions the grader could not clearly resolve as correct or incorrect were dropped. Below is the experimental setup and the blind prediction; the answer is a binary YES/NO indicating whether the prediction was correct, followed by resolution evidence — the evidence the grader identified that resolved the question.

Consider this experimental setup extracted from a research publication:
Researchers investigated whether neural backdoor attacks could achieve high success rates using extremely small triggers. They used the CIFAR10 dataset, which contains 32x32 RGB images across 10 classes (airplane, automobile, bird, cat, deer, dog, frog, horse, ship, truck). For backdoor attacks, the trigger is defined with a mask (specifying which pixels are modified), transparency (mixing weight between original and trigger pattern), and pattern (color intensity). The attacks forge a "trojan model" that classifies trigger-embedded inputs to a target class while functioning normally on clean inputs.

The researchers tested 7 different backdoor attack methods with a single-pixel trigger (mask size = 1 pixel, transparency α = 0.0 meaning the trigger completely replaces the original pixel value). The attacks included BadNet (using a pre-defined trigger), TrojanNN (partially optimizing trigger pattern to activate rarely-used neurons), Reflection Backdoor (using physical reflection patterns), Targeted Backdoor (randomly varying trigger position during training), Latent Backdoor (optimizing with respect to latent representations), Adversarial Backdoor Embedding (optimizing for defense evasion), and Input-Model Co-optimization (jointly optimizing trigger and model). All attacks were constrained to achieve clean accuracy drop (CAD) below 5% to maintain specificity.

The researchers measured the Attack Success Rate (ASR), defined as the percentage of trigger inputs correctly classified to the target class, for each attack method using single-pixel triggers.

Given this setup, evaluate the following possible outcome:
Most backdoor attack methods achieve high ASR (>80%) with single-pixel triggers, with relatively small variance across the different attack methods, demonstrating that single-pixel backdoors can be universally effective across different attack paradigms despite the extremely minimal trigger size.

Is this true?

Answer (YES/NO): YES